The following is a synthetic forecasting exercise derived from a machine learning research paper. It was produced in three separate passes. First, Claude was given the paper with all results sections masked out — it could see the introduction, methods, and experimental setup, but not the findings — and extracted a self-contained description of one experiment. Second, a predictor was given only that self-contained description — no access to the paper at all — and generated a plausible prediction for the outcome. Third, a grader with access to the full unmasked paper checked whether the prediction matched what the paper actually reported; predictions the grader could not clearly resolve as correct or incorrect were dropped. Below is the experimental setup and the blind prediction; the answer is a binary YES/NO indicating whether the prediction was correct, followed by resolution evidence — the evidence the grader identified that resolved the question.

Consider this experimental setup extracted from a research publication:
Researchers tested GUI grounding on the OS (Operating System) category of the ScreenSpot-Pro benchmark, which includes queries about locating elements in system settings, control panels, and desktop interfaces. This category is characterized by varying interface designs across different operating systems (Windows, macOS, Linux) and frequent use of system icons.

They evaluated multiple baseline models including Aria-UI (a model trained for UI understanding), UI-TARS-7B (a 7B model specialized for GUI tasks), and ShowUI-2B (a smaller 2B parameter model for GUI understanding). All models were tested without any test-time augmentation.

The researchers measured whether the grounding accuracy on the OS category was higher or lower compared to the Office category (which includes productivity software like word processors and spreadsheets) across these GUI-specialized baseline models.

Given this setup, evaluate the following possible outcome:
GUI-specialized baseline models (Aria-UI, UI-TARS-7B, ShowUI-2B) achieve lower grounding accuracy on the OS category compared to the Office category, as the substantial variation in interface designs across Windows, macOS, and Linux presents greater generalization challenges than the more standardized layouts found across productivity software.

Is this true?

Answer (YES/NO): YES